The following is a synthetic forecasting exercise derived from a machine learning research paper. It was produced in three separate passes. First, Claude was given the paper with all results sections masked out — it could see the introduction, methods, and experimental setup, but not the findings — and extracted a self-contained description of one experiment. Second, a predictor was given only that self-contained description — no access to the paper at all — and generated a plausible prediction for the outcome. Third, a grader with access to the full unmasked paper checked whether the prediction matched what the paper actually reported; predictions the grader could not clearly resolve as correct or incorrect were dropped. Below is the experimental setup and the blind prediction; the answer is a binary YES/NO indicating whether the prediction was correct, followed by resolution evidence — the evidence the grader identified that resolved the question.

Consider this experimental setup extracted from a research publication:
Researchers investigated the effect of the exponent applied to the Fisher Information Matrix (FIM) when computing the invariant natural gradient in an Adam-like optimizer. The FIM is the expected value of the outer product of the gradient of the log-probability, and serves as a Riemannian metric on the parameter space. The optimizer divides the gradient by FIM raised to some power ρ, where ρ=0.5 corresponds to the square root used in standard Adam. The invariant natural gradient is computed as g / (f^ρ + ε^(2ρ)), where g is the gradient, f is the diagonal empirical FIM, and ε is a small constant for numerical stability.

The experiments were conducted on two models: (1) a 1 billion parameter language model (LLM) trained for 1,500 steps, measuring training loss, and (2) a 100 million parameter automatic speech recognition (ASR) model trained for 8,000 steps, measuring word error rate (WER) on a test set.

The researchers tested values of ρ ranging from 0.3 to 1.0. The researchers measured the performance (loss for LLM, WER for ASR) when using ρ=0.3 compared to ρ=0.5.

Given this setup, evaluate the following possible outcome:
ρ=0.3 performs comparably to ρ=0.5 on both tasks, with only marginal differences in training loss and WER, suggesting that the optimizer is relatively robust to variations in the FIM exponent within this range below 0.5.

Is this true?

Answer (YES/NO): NO